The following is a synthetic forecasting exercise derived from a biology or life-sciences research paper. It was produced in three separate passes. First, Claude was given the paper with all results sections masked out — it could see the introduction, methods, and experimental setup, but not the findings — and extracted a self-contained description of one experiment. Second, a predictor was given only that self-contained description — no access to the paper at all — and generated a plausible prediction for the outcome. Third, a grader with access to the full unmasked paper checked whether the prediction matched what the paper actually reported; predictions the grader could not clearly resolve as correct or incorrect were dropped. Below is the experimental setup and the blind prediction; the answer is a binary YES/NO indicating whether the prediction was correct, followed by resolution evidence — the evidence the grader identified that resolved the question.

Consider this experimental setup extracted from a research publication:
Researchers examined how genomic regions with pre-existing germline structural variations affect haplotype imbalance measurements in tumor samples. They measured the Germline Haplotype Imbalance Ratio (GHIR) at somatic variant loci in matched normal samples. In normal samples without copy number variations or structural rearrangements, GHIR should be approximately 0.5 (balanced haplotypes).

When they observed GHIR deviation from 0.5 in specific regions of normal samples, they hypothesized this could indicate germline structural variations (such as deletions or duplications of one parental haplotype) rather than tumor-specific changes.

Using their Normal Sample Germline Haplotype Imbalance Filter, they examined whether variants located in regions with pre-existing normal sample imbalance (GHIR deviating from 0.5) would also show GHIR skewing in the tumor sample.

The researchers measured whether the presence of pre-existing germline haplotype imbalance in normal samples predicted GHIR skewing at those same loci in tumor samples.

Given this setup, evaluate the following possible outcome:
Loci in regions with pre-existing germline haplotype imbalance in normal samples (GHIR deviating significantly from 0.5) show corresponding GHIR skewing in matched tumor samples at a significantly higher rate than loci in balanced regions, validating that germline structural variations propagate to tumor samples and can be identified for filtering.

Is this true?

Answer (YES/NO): YES